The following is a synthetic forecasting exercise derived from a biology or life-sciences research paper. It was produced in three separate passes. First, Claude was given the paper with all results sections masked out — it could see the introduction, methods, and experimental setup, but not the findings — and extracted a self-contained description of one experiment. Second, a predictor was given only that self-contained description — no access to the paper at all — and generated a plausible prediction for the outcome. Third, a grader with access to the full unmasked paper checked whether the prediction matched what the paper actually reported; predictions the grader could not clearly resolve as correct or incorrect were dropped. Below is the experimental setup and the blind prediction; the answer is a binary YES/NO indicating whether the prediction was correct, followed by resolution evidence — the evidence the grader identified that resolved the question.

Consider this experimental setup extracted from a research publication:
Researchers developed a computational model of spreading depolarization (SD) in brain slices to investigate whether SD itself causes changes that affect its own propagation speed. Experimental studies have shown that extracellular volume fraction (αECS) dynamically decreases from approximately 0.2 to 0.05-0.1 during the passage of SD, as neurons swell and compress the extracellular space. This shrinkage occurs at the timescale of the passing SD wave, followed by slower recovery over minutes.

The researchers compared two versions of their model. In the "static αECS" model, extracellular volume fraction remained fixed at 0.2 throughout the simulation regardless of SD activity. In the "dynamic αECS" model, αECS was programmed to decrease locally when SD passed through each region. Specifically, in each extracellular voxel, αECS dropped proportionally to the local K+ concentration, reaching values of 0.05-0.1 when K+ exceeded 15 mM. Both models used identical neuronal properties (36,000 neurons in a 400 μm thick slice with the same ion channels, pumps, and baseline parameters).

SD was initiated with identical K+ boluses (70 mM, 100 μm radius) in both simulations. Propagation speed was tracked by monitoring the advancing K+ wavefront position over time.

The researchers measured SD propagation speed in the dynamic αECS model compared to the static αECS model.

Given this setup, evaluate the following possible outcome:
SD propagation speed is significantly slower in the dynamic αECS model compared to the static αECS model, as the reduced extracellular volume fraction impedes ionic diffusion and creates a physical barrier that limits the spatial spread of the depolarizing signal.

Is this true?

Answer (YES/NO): NO